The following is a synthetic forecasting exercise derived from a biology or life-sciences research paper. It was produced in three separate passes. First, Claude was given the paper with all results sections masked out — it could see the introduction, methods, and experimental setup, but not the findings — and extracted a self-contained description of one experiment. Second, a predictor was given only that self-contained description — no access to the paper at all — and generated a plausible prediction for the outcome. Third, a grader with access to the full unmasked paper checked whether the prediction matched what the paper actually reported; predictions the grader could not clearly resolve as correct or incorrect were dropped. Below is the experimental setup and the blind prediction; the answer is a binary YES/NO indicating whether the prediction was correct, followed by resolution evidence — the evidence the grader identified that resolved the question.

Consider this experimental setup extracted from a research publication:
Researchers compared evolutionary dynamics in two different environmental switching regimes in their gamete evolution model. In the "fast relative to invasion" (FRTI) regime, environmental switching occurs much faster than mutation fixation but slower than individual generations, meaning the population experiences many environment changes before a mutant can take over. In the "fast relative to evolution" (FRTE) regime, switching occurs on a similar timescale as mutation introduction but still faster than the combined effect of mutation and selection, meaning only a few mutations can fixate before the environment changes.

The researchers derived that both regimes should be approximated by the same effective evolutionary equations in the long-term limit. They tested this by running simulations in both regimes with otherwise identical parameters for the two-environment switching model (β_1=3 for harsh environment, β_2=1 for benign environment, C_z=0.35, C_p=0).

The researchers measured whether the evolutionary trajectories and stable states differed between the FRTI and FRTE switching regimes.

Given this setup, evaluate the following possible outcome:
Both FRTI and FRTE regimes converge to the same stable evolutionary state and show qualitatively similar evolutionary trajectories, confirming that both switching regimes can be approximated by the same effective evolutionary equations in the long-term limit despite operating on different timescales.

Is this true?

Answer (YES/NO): YES